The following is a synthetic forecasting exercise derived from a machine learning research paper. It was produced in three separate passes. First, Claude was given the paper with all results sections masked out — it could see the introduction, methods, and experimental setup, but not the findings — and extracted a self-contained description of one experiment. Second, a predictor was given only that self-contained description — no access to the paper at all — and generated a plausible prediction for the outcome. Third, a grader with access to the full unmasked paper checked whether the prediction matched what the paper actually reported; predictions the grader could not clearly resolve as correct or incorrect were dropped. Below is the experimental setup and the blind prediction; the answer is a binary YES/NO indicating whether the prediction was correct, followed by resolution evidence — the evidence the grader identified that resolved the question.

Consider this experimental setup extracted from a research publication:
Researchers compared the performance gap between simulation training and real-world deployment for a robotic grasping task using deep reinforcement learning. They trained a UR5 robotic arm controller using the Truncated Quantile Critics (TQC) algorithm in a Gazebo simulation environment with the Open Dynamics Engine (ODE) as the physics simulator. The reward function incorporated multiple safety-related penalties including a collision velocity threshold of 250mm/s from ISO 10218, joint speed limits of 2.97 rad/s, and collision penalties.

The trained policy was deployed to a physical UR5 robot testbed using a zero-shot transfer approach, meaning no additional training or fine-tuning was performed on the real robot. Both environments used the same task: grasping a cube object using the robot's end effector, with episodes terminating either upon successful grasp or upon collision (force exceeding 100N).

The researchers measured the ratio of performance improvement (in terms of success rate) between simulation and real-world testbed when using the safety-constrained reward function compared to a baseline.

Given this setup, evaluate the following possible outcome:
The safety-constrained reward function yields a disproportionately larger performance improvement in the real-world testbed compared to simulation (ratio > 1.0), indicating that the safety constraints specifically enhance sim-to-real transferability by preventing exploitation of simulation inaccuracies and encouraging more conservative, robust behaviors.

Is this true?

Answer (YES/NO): YES